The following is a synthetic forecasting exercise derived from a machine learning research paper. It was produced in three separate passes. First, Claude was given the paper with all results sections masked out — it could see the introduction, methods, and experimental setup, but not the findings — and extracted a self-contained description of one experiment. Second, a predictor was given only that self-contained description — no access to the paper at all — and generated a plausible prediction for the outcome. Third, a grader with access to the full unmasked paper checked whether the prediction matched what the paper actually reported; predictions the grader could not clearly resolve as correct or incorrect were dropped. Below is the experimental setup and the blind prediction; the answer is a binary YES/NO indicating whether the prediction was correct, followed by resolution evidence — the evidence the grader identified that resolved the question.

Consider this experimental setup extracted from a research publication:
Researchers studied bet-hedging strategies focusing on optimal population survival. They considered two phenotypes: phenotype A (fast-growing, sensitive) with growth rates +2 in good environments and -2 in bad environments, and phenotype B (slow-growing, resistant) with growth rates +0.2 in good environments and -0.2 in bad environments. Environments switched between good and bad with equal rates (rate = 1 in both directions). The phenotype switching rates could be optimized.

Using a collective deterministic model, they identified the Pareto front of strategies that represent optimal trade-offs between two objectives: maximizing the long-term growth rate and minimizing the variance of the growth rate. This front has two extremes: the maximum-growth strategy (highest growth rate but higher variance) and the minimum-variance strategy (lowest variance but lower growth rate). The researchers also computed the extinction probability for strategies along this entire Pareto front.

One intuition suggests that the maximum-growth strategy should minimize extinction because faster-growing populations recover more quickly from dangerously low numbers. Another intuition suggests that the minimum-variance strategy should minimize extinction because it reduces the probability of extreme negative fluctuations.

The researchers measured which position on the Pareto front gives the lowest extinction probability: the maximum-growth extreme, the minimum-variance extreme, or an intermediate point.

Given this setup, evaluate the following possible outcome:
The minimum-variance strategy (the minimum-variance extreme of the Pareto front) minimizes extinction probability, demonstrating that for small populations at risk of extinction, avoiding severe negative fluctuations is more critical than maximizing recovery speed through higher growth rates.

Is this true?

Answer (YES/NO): NO